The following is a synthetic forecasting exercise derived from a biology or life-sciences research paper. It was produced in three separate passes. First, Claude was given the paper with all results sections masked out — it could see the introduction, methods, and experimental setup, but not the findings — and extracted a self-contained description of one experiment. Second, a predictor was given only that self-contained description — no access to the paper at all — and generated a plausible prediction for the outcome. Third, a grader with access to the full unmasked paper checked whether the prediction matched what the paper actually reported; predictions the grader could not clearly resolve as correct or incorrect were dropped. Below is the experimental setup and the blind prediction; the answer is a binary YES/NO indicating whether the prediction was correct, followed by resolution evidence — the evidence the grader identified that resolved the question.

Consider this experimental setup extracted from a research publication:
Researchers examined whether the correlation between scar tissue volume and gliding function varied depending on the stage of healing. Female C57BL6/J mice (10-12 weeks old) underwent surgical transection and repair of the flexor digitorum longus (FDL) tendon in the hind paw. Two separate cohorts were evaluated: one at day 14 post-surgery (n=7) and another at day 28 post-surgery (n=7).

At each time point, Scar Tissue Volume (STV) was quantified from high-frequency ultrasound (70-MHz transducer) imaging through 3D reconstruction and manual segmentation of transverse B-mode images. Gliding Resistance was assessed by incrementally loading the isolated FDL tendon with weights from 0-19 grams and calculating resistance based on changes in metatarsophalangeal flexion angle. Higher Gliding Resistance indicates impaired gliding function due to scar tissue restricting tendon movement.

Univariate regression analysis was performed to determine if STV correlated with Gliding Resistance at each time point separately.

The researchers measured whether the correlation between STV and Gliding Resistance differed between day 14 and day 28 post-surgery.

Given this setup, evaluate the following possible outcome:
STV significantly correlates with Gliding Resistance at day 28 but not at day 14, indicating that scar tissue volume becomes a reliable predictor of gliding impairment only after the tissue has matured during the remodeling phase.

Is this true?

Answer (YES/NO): NO